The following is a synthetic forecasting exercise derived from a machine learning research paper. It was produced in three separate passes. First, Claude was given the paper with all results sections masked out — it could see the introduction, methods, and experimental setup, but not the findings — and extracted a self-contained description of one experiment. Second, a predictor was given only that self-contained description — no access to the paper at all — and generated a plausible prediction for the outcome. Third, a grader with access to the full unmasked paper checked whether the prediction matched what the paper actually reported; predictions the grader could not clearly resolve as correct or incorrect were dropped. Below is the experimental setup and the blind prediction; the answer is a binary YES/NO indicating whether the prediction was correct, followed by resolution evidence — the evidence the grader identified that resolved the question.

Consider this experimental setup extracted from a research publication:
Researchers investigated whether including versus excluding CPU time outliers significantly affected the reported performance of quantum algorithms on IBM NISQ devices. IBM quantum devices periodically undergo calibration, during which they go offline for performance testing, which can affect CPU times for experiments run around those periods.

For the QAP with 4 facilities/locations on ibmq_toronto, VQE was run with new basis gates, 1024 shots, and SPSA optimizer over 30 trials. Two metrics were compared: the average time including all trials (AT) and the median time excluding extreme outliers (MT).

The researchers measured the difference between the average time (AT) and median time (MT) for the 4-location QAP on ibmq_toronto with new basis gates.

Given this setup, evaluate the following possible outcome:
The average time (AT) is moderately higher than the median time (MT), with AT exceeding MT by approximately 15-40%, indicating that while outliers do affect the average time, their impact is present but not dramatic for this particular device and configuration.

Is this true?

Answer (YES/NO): YES